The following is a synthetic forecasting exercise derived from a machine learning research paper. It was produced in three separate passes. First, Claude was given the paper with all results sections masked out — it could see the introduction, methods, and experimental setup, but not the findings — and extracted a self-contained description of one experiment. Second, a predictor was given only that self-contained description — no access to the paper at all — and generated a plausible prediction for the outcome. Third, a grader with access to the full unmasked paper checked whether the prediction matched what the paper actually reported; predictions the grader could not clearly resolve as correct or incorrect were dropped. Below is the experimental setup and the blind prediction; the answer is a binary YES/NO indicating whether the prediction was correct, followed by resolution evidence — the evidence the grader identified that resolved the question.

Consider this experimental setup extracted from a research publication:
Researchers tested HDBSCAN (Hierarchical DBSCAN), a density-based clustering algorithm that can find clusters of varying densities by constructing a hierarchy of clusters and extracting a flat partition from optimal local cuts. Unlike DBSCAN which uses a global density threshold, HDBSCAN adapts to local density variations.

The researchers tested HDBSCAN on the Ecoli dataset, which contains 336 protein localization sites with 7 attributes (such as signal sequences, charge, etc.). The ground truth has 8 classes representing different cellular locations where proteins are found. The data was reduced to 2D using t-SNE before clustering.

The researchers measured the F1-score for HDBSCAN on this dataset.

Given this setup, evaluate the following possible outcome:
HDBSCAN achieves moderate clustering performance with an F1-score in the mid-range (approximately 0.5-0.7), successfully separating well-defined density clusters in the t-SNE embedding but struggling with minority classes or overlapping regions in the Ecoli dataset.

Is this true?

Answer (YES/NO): NO